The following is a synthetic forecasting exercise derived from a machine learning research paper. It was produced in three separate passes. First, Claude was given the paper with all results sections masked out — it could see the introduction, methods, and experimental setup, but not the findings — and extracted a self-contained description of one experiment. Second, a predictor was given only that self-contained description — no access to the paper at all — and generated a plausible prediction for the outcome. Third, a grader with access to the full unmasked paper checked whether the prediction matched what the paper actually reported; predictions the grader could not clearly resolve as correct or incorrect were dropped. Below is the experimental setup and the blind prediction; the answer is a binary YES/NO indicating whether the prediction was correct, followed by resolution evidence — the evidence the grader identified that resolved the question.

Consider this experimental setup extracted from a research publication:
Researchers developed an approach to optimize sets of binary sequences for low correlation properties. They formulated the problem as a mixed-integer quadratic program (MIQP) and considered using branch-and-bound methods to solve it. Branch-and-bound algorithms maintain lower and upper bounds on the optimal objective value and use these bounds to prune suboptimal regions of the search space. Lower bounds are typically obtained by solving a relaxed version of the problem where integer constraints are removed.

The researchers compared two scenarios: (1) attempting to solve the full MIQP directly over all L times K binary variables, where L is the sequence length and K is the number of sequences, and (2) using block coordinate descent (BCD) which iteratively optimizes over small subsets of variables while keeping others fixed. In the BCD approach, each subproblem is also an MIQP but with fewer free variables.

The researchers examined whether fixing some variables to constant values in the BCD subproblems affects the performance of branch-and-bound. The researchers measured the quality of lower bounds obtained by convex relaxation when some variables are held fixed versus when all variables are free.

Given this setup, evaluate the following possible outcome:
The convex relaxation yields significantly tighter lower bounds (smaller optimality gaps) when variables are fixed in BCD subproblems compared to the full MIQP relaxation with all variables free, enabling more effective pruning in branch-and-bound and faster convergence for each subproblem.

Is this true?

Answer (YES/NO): YES